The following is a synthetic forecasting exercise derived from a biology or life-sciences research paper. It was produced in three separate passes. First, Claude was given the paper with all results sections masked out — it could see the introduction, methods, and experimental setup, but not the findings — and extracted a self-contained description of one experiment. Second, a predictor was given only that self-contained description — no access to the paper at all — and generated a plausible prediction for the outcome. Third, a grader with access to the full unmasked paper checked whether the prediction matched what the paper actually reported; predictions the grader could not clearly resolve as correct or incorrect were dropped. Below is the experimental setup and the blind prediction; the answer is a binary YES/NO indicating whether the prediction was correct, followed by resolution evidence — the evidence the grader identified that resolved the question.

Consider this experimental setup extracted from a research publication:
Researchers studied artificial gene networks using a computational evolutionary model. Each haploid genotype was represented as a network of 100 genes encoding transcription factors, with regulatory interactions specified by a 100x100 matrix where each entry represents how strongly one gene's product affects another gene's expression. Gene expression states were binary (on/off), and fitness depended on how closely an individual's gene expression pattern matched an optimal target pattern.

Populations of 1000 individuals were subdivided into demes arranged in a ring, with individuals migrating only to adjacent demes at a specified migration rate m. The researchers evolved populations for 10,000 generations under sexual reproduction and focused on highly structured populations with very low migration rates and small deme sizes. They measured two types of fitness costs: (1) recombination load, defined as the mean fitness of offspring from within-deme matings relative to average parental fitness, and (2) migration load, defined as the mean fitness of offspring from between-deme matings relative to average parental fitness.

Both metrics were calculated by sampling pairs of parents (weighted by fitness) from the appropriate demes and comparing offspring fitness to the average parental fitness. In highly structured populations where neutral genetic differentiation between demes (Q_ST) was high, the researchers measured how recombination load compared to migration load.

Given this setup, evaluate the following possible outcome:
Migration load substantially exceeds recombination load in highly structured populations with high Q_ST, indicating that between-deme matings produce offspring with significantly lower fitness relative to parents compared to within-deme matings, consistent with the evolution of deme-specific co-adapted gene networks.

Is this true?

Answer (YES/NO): YES